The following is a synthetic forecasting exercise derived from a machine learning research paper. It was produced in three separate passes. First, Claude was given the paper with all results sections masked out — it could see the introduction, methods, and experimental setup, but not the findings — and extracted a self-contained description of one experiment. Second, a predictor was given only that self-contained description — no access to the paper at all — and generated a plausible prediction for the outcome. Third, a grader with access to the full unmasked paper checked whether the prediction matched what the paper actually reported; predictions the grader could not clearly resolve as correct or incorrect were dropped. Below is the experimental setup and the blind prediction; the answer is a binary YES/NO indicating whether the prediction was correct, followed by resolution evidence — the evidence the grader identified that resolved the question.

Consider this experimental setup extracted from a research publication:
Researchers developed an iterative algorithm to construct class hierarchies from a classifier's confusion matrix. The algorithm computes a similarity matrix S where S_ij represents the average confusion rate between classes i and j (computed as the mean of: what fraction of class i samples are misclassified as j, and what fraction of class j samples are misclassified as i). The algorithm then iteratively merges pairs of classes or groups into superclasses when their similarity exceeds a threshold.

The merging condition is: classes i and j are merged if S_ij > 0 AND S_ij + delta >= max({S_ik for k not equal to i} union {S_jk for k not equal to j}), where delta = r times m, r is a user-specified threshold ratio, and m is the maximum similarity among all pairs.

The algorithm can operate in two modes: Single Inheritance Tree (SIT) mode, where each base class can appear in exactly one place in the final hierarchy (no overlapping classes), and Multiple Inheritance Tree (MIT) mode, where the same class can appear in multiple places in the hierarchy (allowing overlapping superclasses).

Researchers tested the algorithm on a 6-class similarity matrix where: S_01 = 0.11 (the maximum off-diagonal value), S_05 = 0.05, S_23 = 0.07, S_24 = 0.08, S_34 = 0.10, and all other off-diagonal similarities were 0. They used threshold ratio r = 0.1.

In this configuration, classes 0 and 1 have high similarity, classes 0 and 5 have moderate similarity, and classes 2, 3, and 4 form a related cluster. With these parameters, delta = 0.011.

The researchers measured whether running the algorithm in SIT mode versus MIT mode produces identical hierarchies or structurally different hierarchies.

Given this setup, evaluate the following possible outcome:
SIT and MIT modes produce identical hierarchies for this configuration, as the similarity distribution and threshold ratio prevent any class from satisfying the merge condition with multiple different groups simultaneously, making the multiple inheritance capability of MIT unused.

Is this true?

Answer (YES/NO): NO